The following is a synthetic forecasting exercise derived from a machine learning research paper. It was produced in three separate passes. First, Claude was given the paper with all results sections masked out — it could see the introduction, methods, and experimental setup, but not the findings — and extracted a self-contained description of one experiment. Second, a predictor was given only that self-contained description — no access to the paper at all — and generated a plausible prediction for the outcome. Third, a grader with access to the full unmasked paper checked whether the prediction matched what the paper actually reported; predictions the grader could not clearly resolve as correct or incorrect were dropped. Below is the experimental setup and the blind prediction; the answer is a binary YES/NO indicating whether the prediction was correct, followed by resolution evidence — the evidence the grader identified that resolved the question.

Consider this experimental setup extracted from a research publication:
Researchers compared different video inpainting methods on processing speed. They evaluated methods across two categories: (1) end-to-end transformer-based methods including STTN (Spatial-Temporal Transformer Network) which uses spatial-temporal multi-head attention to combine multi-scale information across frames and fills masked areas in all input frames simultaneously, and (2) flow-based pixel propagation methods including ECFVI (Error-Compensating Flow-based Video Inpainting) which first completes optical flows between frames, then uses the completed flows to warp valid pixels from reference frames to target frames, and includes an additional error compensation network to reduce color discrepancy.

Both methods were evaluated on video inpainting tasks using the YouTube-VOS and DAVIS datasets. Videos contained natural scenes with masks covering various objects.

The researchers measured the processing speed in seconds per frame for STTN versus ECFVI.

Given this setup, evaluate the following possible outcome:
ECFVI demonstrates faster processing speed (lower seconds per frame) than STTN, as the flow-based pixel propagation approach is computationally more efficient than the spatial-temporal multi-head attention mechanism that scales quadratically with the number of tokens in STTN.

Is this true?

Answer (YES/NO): NO